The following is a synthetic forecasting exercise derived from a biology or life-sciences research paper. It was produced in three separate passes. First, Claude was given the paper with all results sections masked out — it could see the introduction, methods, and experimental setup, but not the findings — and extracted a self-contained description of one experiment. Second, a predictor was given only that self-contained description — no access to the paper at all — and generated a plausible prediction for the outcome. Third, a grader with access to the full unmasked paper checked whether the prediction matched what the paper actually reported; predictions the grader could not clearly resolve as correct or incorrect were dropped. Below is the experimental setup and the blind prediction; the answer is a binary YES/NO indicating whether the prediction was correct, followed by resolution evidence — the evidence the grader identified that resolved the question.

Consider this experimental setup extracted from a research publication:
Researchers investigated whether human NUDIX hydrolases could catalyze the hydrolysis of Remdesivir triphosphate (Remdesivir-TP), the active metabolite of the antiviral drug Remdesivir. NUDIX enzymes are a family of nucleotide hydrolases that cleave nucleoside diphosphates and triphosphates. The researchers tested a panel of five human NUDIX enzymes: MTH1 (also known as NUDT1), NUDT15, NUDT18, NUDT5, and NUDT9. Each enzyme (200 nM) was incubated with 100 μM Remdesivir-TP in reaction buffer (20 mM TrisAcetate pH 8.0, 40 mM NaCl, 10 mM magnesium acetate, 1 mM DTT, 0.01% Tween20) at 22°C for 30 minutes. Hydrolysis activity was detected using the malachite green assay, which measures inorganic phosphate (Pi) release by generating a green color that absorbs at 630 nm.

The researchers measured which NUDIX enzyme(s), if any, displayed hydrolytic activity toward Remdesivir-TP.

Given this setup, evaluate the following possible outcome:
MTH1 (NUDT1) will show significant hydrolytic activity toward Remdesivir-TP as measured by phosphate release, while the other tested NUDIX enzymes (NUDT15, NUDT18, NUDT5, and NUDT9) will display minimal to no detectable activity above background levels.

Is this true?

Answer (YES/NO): NO